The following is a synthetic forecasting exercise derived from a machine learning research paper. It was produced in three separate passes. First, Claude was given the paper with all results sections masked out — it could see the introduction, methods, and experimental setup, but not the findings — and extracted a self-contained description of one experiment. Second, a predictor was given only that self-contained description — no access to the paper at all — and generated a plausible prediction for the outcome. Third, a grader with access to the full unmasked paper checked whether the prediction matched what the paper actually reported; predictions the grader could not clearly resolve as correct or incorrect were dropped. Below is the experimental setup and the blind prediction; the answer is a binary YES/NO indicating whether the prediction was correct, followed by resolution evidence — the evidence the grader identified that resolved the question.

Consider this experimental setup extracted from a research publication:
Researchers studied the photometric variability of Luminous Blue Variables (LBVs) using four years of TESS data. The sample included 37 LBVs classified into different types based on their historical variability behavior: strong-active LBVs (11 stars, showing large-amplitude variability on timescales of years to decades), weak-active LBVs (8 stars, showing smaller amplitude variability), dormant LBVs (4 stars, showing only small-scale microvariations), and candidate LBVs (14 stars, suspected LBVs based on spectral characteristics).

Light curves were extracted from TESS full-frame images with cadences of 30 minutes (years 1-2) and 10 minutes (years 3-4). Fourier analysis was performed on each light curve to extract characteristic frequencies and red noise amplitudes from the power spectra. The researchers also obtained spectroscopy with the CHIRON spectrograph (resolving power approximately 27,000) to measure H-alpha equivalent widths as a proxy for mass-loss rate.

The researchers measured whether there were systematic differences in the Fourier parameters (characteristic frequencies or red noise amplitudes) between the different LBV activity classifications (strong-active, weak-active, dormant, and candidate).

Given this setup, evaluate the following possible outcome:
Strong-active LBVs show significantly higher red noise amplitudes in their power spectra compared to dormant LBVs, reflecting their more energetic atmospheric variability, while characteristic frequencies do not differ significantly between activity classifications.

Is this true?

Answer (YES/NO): NO